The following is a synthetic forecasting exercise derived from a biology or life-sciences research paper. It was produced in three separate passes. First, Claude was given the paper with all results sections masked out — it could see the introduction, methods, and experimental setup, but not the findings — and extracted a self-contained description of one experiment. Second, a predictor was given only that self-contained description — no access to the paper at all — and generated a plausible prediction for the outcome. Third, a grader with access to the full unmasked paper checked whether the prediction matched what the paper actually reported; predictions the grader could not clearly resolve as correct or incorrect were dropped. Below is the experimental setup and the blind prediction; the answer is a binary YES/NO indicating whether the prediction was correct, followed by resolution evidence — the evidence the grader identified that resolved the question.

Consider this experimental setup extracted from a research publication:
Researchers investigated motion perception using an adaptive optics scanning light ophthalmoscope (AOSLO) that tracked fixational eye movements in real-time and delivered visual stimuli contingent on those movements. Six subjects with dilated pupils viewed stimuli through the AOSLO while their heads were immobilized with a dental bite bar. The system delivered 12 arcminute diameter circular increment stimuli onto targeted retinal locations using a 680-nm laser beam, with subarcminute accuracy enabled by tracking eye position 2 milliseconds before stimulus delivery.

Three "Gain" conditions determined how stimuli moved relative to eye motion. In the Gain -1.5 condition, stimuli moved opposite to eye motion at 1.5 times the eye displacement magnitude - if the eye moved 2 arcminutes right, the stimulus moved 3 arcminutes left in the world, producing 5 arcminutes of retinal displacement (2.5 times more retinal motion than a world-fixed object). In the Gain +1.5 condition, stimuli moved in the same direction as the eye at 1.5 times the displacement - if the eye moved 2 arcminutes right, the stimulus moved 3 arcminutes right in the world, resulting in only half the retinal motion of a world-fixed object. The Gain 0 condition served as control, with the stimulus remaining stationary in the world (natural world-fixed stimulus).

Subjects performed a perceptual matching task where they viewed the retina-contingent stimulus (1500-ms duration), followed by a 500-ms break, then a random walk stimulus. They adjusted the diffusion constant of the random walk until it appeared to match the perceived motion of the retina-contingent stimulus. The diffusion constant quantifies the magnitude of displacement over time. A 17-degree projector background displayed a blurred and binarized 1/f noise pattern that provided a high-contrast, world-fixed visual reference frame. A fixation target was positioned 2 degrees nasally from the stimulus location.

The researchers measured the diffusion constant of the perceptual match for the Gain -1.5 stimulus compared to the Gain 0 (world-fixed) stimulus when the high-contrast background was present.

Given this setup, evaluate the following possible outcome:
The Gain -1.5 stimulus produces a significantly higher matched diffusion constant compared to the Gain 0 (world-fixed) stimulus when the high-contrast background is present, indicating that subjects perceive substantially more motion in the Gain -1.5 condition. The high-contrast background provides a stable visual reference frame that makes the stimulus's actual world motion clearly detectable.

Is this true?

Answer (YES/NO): NO